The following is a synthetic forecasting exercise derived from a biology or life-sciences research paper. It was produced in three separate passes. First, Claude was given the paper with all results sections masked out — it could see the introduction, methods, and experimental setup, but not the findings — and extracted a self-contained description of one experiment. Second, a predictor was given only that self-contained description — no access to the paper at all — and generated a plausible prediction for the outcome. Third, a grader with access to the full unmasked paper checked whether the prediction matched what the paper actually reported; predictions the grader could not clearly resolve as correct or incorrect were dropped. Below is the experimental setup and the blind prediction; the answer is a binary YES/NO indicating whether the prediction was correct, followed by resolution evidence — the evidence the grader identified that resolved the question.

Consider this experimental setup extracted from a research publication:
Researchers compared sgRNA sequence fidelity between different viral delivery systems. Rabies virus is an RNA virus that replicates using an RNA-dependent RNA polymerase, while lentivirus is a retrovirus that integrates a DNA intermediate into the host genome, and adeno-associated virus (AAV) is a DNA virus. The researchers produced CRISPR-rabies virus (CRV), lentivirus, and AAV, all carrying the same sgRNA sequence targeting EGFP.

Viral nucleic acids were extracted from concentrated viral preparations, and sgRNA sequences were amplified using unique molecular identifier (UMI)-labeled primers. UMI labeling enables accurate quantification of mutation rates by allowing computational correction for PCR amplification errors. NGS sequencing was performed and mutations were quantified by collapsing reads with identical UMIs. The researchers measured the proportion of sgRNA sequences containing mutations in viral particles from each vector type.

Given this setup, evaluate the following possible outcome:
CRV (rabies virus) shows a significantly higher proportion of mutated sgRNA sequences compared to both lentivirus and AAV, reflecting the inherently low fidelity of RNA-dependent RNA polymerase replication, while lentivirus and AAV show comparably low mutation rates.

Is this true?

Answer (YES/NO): NO